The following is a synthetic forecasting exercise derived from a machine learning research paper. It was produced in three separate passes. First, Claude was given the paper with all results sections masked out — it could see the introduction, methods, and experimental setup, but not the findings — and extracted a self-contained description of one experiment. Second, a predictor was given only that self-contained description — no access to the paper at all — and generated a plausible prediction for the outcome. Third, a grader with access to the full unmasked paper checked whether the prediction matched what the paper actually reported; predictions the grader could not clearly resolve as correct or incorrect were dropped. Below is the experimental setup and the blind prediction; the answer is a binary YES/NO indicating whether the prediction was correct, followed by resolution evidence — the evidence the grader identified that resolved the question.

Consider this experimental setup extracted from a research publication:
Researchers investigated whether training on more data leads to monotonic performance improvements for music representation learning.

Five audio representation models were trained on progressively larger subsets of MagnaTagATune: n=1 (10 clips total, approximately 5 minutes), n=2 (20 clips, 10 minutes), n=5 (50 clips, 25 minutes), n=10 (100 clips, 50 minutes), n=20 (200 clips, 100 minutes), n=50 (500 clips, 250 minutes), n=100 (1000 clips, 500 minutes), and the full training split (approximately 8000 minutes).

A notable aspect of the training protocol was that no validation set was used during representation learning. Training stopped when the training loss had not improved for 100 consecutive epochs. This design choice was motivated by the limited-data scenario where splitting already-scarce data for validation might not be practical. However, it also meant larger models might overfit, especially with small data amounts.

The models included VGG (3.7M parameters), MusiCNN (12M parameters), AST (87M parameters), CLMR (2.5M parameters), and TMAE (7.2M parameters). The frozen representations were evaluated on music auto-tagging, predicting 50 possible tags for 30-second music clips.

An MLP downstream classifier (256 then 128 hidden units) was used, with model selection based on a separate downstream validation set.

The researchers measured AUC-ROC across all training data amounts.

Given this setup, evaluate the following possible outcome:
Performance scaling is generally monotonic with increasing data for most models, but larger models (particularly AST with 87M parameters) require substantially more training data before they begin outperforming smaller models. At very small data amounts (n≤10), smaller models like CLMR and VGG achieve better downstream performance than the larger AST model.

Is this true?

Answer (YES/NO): NO